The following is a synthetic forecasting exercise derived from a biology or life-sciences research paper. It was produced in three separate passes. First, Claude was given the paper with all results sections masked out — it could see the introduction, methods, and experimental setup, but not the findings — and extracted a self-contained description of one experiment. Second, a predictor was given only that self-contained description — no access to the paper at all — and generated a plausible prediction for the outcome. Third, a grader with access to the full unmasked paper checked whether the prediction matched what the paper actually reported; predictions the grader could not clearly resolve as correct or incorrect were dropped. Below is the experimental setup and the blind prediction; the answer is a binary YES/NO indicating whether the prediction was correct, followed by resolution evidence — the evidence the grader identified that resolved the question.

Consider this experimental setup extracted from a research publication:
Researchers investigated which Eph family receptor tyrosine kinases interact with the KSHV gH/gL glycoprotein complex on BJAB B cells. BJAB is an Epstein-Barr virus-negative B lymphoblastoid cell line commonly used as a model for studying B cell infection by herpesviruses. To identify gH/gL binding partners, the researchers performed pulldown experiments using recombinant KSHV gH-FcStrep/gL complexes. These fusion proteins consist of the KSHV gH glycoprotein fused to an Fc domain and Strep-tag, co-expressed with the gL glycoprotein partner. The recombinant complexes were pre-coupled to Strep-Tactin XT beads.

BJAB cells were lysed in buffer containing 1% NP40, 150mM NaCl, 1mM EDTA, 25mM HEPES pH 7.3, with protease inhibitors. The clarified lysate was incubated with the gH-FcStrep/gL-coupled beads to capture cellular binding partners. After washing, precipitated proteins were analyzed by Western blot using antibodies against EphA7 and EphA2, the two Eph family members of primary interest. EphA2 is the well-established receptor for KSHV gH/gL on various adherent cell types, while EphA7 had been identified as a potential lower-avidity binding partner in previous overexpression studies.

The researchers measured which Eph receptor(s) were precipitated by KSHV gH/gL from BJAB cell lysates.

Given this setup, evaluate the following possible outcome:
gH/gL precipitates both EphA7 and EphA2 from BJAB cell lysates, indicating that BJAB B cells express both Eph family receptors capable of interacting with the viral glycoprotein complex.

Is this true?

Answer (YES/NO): NO